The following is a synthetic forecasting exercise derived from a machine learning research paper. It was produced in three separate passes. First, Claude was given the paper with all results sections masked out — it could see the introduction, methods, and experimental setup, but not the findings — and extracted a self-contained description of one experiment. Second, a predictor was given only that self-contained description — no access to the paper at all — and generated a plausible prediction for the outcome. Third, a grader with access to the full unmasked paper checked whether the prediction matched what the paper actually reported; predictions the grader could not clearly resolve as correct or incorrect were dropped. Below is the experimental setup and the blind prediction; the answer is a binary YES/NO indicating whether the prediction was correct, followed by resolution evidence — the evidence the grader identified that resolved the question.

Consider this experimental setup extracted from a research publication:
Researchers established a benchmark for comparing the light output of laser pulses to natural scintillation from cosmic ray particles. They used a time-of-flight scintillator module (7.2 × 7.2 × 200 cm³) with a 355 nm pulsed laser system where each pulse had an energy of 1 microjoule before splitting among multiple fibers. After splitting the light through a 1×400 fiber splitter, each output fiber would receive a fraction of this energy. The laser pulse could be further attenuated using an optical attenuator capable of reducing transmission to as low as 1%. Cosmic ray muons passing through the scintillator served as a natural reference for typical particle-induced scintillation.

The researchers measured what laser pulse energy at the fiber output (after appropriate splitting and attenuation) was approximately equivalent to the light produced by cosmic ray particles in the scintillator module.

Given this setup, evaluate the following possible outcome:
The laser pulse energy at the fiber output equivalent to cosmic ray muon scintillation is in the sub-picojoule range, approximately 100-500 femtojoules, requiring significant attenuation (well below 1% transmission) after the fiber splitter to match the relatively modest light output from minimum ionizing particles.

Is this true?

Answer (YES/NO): NO